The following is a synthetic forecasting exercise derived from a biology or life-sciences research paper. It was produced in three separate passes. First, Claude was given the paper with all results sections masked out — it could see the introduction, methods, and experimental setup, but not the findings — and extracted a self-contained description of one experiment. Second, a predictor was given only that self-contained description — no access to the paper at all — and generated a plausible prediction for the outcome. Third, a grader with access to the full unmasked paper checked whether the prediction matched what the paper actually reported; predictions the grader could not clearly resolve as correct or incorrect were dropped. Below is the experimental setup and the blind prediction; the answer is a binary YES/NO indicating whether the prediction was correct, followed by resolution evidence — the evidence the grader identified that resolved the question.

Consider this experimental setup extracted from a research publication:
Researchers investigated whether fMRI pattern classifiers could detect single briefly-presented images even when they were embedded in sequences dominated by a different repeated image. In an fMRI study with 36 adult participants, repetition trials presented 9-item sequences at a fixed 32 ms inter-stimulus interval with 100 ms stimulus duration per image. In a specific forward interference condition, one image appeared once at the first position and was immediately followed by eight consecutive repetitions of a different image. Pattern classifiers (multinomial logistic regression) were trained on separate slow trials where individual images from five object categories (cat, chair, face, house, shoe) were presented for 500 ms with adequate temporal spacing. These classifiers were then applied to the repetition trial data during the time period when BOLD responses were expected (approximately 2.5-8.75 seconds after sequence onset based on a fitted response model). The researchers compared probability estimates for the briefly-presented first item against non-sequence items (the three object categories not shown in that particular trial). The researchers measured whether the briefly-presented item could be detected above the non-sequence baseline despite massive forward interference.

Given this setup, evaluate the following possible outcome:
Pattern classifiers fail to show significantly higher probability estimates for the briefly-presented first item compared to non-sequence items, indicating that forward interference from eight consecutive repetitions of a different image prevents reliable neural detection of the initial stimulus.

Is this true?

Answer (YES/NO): NO